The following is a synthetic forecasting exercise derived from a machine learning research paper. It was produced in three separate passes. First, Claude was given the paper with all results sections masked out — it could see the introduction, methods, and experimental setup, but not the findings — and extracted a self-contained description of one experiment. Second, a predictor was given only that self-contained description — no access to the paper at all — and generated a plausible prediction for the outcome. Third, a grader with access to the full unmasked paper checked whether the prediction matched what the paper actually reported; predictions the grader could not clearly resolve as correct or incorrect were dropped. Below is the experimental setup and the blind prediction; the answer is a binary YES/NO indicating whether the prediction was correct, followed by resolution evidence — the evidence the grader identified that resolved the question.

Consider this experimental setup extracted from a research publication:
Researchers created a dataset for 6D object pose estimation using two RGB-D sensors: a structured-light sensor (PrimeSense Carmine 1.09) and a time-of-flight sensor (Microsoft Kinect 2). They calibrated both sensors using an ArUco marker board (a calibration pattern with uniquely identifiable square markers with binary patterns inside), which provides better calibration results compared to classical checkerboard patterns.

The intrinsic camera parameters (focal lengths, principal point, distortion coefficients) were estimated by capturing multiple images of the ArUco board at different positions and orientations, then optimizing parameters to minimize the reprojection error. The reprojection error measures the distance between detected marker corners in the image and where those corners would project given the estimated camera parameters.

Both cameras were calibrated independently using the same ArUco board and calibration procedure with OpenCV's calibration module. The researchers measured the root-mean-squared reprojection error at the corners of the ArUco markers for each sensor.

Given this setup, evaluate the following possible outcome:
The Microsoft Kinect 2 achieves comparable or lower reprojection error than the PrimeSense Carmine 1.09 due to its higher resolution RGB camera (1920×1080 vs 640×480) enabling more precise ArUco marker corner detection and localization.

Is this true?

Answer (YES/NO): YES